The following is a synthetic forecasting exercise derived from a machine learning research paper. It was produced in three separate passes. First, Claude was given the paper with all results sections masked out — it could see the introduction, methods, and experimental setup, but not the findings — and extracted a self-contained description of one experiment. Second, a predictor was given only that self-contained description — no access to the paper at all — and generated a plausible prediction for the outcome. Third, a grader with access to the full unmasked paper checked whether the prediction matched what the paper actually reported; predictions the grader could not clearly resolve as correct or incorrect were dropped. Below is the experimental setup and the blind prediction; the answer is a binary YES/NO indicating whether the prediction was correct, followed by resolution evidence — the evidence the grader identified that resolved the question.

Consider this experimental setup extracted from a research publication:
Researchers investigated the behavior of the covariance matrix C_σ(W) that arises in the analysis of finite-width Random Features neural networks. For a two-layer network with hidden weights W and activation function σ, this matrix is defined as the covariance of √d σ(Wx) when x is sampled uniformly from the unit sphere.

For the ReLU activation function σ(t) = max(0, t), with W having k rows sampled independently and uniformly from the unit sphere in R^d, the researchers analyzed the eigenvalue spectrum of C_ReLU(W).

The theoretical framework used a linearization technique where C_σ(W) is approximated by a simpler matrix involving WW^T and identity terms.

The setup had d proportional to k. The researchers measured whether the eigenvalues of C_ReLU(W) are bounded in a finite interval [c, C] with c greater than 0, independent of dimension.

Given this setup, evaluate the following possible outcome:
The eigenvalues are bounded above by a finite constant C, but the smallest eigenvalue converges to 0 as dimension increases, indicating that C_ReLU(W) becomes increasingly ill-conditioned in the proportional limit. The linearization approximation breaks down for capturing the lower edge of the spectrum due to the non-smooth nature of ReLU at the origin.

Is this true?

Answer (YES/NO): NO